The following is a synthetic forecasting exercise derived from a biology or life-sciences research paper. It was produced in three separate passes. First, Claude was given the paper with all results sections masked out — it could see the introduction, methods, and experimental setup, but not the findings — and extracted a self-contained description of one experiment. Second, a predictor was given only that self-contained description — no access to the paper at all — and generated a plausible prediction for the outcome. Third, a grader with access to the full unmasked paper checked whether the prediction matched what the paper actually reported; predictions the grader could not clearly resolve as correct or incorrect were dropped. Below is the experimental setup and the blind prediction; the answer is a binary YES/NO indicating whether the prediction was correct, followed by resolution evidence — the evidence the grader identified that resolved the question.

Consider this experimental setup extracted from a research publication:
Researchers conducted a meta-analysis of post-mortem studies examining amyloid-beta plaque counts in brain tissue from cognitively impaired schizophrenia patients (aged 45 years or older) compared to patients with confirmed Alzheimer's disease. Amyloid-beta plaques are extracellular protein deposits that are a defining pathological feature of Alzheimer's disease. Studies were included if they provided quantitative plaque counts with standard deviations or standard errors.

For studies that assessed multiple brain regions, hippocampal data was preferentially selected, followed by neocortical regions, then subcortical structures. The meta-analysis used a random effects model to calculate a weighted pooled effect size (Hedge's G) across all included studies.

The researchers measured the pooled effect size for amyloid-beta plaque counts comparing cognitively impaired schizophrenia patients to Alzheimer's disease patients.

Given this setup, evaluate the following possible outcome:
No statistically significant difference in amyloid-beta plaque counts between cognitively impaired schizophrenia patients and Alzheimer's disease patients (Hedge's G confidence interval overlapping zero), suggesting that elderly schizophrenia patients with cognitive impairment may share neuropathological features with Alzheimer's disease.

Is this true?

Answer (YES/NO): NO